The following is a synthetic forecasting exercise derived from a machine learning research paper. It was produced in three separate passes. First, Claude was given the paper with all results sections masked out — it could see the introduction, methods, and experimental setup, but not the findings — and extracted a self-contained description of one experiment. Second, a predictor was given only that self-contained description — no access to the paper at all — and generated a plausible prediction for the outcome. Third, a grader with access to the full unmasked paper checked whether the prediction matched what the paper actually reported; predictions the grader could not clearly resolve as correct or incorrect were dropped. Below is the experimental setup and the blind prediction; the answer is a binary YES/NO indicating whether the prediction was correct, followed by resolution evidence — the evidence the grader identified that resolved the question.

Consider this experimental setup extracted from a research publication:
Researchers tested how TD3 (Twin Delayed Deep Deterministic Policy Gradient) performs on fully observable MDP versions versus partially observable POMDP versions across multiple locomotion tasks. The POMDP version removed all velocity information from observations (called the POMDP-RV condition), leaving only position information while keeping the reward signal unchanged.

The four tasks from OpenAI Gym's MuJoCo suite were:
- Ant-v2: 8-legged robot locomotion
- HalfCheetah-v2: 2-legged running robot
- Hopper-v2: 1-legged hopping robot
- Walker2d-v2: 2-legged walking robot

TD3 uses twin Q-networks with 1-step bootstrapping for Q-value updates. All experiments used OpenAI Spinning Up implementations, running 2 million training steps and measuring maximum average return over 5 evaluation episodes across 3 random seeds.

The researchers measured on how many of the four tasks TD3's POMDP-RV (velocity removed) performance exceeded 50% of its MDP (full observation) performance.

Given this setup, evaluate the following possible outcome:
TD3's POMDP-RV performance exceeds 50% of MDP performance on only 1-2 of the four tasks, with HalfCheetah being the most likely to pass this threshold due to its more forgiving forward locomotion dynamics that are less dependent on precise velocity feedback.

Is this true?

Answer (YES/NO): NO